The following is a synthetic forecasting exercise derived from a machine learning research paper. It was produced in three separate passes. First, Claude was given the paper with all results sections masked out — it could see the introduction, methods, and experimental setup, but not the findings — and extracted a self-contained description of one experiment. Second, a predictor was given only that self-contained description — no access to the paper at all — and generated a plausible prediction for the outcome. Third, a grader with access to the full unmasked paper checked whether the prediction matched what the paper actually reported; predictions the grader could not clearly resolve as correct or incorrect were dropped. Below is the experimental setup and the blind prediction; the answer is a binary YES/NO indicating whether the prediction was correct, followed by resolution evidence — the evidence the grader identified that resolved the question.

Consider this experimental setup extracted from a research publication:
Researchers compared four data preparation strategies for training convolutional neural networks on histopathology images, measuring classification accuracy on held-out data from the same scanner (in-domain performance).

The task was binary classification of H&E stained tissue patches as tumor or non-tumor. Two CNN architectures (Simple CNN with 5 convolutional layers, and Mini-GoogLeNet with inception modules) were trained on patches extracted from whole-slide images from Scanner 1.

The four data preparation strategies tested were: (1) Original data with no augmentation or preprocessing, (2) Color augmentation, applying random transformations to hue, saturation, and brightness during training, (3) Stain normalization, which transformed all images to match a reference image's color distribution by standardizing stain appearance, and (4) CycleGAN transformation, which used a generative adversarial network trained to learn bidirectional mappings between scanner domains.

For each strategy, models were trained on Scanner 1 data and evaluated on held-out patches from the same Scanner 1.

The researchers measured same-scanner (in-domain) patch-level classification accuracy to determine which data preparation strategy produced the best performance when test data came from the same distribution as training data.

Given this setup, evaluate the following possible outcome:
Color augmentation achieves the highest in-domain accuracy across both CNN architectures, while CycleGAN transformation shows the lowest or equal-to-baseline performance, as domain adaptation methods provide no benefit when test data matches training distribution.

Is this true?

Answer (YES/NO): NO